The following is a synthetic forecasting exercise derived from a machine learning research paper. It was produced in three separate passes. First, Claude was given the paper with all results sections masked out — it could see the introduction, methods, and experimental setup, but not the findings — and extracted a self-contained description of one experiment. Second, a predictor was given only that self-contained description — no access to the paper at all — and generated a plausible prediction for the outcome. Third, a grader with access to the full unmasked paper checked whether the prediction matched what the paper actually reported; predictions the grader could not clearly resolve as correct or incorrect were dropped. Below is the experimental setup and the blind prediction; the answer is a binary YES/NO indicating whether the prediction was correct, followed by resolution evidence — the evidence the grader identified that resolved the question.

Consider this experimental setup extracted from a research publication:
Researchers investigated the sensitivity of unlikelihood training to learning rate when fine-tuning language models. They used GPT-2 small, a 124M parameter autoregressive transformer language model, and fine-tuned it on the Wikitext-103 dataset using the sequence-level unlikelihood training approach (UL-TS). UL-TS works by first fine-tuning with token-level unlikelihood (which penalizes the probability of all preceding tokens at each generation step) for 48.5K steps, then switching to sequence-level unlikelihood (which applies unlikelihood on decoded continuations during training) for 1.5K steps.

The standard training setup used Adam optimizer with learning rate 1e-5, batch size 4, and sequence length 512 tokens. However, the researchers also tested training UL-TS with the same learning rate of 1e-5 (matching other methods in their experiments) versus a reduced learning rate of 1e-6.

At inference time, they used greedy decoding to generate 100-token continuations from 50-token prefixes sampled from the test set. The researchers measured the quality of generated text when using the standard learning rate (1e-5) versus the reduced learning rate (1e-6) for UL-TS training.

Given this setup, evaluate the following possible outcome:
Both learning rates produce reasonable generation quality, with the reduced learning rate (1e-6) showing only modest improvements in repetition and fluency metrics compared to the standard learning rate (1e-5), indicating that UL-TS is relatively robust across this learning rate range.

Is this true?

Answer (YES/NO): NO